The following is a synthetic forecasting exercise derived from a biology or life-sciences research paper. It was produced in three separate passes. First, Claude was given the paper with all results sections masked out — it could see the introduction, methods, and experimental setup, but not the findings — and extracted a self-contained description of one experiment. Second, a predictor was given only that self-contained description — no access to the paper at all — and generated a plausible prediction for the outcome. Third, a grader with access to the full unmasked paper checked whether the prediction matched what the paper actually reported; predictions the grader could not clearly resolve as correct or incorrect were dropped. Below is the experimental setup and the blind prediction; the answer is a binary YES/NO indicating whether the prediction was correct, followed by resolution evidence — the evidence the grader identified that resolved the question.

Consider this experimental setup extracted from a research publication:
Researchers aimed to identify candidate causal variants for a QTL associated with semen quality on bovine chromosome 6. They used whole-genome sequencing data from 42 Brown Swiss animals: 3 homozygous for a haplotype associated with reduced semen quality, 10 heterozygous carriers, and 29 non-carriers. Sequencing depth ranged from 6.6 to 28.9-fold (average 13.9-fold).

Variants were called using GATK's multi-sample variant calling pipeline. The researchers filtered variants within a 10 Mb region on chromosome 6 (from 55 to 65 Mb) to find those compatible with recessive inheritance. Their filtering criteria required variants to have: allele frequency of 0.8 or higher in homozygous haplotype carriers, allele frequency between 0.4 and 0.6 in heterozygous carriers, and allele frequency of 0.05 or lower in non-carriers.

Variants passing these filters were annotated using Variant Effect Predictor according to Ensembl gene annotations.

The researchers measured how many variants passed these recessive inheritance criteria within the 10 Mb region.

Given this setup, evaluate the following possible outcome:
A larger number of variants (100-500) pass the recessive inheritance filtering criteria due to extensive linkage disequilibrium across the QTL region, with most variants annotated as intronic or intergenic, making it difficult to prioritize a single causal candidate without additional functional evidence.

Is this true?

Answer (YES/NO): NO